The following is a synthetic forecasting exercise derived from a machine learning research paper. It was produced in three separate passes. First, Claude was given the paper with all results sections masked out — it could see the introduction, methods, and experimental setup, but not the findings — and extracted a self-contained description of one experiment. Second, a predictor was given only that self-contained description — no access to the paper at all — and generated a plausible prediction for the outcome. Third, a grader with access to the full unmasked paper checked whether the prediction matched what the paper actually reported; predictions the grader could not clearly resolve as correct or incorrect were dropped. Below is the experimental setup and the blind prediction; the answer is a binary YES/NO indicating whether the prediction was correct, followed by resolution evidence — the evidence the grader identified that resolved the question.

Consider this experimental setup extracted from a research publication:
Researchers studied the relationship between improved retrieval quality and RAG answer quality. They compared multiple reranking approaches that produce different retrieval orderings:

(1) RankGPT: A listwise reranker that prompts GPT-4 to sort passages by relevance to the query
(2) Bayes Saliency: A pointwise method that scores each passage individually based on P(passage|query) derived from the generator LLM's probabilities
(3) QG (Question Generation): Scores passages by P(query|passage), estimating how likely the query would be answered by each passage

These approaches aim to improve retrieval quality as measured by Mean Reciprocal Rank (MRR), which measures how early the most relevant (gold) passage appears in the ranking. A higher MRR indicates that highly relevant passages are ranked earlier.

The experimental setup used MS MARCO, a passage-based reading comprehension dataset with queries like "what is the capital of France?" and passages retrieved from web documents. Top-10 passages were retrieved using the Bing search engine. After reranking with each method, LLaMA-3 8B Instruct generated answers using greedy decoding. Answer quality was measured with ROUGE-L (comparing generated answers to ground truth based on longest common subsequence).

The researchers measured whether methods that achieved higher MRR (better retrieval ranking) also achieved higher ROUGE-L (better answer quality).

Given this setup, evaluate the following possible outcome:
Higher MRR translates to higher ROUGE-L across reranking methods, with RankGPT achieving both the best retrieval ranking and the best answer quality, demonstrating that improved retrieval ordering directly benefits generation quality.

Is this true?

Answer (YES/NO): NO